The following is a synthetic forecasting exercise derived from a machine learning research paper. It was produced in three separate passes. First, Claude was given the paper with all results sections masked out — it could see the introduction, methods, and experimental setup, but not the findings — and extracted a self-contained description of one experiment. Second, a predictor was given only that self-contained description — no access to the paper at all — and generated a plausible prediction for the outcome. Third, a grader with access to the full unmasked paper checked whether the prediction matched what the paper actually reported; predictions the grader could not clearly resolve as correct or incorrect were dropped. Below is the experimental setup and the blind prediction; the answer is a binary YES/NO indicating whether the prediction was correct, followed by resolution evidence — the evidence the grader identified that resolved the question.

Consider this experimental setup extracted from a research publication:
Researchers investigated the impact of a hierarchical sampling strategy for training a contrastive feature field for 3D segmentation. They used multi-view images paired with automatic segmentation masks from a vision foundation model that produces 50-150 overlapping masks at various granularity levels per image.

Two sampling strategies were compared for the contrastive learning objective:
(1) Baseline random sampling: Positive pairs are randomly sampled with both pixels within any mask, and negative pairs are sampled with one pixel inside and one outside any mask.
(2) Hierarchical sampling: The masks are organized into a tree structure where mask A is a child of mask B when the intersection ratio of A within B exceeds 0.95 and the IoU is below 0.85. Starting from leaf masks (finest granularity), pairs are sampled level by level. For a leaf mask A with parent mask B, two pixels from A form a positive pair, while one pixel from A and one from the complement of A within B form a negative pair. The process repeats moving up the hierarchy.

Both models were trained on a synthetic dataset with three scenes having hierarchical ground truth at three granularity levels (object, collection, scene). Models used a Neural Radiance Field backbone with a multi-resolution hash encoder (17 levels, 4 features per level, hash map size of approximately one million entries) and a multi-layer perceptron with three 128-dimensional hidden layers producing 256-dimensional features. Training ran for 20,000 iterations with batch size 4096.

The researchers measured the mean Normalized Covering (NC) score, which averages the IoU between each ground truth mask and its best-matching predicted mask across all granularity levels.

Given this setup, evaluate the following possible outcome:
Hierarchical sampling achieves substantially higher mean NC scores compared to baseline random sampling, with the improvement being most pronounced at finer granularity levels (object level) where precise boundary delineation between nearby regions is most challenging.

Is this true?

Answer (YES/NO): NO